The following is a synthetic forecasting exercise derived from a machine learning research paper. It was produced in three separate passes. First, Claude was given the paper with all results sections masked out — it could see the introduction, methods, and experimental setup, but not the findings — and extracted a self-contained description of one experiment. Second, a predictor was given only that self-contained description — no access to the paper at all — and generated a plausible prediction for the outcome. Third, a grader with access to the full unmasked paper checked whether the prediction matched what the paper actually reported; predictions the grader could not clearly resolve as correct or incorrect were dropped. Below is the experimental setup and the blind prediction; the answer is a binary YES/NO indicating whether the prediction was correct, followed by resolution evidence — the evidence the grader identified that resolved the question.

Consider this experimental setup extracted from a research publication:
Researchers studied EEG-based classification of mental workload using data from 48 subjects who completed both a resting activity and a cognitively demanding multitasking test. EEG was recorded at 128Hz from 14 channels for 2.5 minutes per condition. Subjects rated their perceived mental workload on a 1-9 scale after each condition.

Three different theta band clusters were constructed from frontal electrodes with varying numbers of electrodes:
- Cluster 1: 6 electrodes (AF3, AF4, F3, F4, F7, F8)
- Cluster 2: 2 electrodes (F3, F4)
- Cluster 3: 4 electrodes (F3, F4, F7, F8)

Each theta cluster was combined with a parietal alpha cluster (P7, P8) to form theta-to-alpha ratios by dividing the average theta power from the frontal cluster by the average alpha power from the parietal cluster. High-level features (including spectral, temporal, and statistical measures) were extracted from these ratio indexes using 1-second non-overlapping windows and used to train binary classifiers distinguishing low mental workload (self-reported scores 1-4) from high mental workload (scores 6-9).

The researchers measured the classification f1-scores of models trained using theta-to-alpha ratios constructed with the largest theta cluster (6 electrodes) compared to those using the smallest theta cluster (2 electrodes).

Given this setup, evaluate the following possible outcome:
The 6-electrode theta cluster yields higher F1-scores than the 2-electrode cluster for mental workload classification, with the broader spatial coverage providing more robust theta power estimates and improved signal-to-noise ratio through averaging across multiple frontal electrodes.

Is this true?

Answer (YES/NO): NO